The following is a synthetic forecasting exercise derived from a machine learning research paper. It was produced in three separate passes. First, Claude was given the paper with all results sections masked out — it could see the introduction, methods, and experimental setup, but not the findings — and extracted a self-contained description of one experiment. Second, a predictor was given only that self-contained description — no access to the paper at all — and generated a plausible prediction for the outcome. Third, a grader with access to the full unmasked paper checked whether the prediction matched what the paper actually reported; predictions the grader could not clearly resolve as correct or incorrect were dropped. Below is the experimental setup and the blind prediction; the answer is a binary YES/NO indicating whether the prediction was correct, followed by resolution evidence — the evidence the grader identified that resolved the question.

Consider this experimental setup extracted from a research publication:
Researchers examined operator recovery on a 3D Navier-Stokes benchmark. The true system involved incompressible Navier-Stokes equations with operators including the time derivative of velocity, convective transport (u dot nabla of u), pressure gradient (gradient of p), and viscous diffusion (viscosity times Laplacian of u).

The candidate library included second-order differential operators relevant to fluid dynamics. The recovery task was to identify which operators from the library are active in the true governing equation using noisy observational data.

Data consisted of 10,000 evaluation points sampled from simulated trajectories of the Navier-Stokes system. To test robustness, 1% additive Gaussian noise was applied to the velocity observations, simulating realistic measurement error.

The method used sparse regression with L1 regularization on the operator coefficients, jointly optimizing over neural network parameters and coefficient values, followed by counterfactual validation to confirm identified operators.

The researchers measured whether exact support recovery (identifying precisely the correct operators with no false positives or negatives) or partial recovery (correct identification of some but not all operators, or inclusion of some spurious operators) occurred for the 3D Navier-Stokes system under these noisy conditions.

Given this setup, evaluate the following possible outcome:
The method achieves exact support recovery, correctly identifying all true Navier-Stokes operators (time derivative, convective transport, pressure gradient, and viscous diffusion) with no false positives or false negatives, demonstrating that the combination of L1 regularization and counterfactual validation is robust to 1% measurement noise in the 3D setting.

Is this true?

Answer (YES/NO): NO